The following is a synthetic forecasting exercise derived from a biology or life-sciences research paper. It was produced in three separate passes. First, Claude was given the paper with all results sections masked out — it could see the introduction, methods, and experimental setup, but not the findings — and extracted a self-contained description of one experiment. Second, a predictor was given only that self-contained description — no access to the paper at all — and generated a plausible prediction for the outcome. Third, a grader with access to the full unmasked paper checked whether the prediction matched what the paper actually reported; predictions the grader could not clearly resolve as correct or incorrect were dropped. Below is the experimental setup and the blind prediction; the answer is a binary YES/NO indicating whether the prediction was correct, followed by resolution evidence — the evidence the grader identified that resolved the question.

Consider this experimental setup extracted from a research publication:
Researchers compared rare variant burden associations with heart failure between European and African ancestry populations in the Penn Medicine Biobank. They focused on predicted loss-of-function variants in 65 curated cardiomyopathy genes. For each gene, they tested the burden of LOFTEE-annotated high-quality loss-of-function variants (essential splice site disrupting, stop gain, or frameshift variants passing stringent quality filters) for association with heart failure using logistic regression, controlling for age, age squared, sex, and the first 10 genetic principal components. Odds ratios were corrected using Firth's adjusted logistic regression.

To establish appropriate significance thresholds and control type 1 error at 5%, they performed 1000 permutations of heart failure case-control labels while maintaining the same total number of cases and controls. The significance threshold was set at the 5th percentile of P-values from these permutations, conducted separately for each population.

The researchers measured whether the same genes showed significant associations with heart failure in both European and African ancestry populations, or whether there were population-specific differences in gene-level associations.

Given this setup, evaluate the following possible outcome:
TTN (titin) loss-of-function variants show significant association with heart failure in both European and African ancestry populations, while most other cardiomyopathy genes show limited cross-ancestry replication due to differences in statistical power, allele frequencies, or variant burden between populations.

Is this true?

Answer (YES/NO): YES